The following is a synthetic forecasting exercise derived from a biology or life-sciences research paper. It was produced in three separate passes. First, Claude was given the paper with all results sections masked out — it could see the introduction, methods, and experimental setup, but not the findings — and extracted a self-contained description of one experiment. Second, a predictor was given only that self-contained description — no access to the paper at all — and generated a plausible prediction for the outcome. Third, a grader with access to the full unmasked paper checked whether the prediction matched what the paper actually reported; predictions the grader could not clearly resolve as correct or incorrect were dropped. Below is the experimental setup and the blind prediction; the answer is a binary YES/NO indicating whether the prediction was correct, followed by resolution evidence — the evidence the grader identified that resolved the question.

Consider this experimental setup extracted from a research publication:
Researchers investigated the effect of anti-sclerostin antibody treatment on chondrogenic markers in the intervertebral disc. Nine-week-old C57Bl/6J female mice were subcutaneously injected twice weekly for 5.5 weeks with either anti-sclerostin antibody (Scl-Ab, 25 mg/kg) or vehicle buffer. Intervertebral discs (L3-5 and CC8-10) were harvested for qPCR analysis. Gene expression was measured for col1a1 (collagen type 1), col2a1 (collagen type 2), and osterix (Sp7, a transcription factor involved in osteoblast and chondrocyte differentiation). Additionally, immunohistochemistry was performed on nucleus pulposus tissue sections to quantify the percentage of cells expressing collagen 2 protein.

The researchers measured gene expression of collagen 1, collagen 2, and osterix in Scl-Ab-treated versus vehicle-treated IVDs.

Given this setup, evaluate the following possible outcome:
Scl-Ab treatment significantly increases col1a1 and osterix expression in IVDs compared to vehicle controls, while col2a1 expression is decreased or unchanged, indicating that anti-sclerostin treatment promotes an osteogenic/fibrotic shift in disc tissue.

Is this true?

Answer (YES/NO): NO